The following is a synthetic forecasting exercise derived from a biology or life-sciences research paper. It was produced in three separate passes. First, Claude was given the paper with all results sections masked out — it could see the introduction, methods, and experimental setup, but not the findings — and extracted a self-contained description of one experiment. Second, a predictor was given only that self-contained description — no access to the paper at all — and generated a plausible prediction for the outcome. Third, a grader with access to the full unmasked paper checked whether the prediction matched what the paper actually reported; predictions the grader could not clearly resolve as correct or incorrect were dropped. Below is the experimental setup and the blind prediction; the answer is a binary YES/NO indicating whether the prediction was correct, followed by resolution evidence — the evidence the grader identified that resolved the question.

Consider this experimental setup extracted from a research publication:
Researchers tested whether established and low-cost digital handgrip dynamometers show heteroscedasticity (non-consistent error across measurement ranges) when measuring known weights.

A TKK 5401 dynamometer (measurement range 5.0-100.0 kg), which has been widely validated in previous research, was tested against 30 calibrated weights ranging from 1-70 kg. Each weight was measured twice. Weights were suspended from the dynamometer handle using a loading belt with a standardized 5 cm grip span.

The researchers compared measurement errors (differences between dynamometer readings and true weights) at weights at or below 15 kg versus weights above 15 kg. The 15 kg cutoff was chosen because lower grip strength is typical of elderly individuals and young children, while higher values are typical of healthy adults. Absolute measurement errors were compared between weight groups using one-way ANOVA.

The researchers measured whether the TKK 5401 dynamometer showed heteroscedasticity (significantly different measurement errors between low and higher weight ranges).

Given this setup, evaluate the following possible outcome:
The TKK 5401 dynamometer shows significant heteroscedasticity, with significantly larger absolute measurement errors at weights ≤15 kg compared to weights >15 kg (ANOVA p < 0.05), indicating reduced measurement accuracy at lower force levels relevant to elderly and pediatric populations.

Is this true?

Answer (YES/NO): NO